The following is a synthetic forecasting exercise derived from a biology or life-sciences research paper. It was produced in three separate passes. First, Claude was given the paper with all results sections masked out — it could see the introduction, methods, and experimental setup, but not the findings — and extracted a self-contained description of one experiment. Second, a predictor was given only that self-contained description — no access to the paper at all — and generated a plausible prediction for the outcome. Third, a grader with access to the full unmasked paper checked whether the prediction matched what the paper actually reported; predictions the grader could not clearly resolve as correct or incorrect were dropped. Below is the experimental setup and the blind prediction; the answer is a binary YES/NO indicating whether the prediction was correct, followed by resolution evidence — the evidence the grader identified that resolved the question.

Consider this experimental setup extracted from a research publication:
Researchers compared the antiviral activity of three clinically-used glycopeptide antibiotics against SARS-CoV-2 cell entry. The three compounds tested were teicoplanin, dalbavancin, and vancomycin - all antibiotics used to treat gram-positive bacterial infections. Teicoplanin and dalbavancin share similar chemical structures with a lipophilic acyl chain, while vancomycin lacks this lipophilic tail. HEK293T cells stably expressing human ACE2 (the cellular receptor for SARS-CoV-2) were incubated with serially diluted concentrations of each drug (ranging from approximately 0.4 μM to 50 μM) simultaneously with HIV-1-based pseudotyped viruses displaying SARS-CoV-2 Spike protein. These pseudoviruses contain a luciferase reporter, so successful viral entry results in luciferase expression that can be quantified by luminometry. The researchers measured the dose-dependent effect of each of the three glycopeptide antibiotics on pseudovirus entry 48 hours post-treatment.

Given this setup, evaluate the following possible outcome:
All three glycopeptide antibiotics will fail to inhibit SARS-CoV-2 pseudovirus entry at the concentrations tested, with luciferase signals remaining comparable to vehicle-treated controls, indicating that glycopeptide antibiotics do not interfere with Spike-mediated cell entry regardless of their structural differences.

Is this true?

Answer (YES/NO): NO